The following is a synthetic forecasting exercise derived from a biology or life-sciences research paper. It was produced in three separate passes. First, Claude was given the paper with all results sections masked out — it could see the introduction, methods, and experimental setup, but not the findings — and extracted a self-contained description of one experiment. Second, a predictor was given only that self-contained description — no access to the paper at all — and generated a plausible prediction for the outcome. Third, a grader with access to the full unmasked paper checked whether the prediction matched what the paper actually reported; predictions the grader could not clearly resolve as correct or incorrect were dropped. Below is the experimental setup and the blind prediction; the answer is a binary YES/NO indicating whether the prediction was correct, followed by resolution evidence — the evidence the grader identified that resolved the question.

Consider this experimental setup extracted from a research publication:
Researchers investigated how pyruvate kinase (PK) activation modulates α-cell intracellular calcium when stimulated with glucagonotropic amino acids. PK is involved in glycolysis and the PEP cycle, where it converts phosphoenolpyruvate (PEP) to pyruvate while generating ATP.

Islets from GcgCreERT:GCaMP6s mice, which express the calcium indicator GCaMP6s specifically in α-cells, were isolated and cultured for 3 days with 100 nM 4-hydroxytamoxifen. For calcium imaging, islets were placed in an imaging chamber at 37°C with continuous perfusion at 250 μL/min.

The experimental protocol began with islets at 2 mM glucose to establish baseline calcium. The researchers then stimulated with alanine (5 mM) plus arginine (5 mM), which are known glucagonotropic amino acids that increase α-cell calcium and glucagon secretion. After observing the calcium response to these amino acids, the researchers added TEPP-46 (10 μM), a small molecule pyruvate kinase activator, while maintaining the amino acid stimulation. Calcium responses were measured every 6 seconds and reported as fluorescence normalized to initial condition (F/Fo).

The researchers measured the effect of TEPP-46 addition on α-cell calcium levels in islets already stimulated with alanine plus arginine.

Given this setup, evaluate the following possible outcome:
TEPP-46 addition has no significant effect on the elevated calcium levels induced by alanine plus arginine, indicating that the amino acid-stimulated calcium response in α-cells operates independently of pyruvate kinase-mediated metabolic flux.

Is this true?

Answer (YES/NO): NO